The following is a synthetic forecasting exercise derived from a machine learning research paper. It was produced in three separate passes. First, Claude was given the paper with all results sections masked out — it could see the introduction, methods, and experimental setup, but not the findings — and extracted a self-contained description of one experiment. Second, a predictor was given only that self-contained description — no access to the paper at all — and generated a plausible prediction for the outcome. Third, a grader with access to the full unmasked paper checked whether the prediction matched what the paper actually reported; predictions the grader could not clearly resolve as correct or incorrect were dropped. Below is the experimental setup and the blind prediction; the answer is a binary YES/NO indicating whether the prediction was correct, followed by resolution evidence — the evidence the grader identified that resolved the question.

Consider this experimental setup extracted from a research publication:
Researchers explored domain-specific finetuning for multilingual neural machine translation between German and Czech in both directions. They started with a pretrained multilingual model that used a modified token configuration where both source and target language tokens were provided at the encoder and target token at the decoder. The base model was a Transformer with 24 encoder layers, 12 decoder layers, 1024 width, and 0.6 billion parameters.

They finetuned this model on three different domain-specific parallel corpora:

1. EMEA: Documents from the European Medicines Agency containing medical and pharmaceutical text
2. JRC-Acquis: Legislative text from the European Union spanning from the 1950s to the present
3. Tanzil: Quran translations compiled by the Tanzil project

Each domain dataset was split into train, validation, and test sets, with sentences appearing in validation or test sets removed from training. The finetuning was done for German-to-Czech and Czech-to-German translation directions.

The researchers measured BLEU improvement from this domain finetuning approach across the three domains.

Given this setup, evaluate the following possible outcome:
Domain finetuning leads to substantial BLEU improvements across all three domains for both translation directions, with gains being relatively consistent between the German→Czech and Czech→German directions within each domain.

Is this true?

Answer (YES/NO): NO